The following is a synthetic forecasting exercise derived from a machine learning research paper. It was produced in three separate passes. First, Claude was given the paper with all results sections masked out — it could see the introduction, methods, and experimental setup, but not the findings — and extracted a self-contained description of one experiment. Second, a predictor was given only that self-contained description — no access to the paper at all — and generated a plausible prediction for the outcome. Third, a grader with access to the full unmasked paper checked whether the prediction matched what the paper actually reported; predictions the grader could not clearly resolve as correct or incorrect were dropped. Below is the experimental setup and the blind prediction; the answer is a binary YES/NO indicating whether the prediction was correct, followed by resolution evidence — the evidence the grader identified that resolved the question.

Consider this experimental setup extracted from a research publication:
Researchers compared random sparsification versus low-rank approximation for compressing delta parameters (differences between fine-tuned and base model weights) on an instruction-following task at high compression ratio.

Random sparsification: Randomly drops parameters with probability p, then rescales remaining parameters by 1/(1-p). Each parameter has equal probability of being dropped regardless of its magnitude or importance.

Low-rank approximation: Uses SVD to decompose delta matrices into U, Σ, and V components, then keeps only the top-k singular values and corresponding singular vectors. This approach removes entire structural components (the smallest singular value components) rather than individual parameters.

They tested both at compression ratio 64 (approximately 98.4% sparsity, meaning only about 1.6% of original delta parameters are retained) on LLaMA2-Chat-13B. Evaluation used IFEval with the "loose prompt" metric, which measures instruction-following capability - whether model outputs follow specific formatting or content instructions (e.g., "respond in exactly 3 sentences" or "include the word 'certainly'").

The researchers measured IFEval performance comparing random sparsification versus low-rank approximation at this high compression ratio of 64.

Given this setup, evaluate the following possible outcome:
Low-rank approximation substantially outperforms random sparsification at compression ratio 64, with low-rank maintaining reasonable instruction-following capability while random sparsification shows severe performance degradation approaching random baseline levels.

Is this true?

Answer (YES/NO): YES